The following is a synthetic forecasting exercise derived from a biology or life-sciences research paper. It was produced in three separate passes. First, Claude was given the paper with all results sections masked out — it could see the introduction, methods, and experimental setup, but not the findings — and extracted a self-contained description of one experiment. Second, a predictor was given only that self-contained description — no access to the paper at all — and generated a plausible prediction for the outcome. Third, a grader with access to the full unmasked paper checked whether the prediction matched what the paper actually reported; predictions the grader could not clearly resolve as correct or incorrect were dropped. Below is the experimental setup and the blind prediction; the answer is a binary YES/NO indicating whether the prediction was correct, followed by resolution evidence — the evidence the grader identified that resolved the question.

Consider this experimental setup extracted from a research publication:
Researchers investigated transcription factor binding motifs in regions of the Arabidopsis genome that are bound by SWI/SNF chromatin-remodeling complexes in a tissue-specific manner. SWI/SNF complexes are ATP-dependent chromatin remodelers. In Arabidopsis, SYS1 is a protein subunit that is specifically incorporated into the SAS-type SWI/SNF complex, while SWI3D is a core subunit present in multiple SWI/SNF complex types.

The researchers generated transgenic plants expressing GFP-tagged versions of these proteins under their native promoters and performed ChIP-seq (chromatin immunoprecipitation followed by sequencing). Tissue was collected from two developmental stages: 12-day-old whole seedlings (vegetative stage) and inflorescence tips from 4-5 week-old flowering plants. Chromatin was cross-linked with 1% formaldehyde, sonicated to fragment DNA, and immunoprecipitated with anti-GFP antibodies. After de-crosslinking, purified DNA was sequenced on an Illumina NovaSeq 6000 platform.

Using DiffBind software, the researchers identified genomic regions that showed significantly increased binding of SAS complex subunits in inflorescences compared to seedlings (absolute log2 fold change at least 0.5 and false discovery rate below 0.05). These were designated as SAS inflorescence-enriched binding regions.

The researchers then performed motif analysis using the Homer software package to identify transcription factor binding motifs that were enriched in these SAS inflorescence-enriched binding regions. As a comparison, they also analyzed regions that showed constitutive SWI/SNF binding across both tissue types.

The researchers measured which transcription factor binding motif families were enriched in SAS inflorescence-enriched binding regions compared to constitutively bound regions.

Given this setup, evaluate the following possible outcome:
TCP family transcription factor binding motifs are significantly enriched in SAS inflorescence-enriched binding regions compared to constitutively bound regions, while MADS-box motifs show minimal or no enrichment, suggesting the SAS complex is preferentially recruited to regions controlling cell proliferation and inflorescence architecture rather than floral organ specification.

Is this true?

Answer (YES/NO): NO